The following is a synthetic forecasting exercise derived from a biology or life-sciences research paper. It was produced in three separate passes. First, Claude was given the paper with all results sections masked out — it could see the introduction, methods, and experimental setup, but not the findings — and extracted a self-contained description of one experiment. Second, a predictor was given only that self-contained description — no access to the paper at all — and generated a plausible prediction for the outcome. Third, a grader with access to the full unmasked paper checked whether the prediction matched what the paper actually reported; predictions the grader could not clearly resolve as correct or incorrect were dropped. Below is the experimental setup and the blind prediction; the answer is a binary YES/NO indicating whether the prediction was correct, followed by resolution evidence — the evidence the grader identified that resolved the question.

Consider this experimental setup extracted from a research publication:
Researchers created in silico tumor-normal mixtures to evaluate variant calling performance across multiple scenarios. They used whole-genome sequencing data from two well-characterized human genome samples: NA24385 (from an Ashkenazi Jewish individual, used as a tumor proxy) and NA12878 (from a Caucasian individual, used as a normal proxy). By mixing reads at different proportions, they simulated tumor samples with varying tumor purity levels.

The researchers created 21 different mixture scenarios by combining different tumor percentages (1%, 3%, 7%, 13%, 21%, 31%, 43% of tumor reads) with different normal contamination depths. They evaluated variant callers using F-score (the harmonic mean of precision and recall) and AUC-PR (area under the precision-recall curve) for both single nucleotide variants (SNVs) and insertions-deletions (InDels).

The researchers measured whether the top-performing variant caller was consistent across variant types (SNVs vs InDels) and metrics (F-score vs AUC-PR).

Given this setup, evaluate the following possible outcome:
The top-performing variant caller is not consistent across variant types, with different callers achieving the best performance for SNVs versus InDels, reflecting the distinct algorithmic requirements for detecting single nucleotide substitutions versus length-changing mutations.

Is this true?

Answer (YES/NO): NO